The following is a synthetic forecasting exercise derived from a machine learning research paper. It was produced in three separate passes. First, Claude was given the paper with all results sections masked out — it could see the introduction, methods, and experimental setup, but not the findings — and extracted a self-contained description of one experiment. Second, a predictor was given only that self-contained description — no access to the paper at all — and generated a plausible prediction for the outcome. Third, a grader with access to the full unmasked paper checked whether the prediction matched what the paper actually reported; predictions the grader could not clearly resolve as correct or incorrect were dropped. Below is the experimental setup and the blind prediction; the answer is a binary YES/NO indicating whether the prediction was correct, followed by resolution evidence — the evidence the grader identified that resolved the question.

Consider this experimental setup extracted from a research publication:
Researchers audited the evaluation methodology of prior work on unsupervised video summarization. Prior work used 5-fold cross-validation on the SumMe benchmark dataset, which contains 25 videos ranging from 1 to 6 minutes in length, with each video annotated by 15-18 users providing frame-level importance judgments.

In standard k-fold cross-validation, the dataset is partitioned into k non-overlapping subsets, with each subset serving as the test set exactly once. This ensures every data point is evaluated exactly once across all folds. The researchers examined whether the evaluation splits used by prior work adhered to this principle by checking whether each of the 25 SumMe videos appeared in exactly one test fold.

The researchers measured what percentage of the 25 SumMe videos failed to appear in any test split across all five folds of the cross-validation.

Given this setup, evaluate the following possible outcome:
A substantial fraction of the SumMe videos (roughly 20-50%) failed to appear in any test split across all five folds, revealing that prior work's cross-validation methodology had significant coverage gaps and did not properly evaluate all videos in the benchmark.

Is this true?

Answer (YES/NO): YES